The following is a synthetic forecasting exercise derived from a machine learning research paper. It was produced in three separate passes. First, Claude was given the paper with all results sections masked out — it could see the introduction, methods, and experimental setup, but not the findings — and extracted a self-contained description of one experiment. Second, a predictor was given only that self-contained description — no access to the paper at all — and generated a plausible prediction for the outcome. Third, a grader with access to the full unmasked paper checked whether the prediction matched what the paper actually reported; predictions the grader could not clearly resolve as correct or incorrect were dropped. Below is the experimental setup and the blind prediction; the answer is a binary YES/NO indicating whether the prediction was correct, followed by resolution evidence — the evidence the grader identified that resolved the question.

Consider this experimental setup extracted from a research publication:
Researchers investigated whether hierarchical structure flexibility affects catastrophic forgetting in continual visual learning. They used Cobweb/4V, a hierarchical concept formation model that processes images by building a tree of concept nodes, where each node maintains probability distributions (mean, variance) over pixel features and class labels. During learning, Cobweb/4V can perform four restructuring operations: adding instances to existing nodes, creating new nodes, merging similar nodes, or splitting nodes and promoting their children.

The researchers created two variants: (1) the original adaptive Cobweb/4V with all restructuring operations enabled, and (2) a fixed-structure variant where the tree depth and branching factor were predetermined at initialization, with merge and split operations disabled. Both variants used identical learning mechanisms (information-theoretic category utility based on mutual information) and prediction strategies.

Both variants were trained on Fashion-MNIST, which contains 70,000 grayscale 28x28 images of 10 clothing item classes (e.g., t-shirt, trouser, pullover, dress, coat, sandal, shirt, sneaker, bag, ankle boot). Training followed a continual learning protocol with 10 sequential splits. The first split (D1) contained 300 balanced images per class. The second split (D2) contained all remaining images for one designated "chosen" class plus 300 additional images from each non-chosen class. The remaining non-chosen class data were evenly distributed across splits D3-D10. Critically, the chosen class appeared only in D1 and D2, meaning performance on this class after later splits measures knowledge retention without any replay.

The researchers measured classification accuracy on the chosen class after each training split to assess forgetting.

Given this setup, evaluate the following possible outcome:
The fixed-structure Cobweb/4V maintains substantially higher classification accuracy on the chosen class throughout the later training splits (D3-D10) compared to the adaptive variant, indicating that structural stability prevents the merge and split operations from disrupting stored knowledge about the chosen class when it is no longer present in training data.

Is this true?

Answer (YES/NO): NO